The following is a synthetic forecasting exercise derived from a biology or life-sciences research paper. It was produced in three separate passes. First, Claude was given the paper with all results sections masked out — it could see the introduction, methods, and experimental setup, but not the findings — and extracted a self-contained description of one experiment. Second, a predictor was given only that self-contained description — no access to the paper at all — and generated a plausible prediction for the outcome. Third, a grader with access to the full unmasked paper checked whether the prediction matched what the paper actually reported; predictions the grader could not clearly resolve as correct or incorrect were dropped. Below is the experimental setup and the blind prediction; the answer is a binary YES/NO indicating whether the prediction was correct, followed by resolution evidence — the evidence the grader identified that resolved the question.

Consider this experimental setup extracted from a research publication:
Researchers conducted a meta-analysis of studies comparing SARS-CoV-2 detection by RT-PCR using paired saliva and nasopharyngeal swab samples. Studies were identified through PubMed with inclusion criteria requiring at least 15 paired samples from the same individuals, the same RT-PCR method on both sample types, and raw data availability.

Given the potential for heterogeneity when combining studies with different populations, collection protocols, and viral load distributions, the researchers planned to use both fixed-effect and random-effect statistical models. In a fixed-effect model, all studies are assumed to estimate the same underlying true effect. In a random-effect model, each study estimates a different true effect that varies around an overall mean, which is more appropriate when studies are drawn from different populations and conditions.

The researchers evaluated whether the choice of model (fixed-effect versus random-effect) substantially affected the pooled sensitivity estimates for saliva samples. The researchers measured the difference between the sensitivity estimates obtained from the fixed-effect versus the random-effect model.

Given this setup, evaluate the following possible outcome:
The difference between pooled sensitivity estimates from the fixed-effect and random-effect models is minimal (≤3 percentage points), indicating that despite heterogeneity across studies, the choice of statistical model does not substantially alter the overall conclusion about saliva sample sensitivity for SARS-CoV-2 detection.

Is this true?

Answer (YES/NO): YES